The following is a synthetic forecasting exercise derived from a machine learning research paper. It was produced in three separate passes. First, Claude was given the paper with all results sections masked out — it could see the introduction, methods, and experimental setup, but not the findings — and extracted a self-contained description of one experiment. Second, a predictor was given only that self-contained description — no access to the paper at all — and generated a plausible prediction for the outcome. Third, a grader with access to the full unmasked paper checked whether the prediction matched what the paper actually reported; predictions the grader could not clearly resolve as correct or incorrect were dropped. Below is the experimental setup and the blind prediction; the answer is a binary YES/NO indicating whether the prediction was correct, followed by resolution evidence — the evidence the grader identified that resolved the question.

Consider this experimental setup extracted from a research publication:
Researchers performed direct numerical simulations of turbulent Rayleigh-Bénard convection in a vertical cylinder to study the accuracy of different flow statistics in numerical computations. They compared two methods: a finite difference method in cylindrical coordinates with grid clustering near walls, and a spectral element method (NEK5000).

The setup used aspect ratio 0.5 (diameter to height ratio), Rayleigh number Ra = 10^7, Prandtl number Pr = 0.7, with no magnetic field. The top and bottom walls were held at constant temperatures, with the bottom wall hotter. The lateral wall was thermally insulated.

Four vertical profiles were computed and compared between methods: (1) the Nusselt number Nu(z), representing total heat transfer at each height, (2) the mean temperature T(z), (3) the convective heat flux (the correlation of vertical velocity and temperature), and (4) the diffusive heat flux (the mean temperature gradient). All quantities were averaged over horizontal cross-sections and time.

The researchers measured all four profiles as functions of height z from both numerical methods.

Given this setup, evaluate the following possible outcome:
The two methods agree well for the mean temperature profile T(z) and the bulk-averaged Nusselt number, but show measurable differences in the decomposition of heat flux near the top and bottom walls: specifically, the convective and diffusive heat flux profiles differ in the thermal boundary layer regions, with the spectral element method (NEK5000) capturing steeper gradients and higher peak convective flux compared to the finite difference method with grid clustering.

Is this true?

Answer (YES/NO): NO